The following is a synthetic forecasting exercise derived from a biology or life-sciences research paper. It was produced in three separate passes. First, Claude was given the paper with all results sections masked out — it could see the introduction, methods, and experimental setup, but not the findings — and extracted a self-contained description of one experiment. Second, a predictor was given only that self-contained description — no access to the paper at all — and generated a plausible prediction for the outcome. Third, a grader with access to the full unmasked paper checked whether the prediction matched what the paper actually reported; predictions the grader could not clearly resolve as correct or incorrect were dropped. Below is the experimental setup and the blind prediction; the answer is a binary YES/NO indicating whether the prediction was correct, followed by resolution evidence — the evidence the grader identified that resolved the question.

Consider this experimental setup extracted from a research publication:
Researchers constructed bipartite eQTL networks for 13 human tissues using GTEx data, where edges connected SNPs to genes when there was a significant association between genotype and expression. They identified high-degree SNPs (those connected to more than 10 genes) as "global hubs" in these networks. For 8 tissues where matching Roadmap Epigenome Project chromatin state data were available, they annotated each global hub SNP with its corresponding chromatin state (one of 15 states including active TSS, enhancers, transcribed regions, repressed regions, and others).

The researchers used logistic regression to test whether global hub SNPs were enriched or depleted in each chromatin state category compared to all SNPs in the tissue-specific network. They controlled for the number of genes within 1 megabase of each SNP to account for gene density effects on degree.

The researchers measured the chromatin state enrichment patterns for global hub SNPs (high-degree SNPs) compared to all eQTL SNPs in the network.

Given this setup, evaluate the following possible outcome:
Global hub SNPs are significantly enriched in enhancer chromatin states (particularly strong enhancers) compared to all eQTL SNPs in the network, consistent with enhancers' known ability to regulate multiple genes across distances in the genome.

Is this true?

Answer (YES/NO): NO